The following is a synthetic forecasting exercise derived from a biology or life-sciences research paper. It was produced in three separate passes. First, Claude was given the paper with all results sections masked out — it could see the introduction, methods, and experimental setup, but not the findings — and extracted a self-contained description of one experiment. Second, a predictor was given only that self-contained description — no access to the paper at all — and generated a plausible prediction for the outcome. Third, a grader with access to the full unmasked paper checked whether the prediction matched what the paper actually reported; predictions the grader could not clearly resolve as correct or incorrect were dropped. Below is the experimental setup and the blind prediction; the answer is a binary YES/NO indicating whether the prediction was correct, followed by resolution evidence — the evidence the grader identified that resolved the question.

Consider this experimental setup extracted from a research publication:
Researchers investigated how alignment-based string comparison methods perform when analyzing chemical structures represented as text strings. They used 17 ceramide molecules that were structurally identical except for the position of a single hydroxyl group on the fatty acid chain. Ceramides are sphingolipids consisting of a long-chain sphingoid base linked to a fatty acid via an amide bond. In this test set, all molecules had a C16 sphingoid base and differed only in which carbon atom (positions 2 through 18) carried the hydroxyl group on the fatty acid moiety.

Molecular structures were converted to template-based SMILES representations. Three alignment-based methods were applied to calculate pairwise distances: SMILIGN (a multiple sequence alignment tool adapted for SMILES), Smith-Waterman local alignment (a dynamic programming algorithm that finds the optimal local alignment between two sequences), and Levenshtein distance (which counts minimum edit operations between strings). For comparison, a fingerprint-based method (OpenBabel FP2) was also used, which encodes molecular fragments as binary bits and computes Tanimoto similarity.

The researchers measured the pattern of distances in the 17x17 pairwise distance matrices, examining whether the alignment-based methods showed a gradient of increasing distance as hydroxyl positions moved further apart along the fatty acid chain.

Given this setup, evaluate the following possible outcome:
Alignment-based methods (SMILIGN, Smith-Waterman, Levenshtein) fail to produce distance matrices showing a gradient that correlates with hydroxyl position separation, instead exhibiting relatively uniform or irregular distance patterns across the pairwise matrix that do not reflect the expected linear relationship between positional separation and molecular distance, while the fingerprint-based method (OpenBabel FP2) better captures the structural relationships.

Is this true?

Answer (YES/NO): NO